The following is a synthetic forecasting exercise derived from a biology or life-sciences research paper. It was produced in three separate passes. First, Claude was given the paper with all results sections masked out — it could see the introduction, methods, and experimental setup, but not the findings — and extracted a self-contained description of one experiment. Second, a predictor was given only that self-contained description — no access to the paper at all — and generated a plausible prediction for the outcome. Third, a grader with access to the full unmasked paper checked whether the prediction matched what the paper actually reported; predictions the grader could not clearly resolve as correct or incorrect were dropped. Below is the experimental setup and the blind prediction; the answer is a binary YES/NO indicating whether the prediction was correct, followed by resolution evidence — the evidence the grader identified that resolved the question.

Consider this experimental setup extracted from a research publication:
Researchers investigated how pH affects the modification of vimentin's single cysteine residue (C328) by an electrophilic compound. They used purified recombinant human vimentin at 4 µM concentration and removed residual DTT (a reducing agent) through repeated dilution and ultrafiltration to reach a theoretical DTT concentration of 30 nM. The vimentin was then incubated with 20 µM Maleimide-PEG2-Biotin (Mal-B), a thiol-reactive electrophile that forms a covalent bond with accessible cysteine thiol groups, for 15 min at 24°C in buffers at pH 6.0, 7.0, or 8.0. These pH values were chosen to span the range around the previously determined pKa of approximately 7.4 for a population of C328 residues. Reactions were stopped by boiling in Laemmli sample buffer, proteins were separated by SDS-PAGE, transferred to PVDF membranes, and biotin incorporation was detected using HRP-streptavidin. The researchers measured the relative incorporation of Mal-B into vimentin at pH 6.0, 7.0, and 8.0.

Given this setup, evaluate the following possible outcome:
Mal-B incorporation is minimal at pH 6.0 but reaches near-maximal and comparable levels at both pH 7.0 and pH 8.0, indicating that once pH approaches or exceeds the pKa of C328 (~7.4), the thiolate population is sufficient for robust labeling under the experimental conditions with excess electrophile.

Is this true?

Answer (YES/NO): NO